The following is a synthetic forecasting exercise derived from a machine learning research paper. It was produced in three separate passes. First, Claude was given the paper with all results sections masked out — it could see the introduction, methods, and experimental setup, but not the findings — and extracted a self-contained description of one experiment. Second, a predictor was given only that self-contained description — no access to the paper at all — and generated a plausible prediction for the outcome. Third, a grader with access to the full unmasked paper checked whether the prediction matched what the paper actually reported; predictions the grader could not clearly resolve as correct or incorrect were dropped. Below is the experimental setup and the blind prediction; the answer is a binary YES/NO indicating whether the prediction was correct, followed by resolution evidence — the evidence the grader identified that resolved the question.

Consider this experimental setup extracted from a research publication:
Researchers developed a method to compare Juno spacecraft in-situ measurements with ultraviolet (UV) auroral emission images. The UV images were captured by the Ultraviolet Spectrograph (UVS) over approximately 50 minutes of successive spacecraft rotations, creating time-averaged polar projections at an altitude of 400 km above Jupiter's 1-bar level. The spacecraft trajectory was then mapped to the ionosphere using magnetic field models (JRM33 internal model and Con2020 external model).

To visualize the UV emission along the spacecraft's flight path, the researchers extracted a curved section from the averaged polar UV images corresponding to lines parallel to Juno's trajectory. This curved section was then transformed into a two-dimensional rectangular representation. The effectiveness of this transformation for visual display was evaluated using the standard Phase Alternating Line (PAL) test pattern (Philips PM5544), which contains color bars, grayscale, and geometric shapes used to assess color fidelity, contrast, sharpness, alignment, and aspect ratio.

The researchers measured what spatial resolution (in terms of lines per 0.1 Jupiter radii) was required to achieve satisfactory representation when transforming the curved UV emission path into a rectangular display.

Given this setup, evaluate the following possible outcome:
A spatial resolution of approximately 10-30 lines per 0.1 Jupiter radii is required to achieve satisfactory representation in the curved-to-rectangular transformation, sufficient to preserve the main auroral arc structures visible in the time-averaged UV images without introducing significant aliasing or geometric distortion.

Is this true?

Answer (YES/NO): NO